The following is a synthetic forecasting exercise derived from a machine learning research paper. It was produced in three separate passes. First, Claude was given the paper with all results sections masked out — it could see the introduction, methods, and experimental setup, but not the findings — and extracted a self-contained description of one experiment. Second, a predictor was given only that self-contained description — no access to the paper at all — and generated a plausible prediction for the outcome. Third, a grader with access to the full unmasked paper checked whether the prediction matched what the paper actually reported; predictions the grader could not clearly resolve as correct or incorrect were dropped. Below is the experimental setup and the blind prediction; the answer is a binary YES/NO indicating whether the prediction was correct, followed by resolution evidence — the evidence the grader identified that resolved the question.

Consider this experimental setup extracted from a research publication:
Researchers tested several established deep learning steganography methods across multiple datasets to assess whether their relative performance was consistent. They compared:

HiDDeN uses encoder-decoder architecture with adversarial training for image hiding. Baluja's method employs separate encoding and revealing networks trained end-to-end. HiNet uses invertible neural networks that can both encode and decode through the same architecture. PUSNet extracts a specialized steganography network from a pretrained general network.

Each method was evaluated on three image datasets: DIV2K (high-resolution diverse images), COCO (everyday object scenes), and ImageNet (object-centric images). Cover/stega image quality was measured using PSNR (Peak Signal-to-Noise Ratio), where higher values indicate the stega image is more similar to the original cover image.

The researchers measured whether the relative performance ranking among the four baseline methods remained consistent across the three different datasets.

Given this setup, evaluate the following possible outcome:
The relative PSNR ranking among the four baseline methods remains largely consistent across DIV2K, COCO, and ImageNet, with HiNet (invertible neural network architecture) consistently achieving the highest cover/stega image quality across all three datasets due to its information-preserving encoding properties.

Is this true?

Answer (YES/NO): YES